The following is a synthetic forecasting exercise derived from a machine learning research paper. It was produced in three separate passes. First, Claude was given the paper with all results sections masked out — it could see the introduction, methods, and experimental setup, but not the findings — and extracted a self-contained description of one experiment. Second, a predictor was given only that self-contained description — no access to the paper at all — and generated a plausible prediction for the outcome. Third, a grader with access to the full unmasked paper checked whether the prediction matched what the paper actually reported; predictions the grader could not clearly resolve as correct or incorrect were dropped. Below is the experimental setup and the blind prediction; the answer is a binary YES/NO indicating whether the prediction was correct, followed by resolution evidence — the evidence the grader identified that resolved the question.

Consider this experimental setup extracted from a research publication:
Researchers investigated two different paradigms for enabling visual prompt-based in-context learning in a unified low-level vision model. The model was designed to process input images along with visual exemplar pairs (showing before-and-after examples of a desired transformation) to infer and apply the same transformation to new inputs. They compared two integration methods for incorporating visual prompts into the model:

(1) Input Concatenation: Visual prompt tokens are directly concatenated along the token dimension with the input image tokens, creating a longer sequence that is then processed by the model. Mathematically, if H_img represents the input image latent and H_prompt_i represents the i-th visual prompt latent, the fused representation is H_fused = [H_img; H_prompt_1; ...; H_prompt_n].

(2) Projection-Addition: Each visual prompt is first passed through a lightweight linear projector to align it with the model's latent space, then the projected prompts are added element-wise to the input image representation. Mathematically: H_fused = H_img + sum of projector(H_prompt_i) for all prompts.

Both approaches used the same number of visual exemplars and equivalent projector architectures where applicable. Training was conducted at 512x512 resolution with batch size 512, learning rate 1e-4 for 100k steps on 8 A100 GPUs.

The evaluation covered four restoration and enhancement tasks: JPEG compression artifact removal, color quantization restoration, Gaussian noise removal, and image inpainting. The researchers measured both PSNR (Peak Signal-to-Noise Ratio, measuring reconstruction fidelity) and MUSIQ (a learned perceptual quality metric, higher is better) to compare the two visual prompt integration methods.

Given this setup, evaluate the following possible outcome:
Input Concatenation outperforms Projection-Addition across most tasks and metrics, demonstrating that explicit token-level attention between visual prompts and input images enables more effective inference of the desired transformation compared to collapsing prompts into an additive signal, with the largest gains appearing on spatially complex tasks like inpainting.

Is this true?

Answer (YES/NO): NO